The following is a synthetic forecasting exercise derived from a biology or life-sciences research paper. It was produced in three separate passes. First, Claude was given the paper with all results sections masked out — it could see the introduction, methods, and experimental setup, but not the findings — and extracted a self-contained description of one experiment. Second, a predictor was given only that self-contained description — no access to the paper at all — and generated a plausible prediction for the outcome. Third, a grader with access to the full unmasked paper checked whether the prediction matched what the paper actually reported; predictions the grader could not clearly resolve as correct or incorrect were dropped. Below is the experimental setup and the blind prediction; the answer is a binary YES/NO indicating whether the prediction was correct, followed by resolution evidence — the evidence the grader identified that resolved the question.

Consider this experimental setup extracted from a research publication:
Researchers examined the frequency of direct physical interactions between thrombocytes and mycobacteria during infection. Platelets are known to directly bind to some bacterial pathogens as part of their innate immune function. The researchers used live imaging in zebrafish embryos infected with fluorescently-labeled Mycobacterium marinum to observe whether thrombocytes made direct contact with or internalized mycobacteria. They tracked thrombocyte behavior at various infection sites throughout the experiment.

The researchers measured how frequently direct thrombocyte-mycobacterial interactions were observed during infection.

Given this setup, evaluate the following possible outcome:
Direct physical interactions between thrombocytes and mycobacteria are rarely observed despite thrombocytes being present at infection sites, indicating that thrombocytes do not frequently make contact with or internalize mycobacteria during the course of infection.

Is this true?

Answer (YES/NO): YES